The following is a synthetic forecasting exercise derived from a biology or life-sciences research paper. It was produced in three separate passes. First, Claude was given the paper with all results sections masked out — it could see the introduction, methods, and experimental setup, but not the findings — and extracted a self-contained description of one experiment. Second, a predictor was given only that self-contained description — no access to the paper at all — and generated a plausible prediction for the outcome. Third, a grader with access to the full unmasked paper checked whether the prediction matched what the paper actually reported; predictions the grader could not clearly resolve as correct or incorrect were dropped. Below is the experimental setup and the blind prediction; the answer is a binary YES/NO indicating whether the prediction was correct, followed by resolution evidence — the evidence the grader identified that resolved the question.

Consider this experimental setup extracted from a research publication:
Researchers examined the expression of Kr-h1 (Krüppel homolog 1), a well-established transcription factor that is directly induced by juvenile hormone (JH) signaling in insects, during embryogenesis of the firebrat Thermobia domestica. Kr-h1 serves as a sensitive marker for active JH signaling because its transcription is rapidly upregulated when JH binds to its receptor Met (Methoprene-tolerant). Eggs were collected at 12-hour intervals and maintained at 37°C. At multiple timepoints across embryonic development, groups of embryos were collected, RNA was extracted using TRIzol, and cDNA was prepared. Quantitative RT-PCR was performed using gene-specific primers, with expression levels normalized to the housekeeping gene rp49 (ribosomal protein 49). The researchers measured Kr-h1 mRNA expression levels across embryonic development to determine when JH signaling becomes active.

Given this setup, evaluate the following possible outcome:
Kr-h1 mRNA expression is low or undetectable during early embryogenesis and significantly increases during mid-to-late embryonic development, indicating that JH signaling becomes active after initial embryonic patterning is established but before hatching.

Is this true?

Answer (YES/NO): YES